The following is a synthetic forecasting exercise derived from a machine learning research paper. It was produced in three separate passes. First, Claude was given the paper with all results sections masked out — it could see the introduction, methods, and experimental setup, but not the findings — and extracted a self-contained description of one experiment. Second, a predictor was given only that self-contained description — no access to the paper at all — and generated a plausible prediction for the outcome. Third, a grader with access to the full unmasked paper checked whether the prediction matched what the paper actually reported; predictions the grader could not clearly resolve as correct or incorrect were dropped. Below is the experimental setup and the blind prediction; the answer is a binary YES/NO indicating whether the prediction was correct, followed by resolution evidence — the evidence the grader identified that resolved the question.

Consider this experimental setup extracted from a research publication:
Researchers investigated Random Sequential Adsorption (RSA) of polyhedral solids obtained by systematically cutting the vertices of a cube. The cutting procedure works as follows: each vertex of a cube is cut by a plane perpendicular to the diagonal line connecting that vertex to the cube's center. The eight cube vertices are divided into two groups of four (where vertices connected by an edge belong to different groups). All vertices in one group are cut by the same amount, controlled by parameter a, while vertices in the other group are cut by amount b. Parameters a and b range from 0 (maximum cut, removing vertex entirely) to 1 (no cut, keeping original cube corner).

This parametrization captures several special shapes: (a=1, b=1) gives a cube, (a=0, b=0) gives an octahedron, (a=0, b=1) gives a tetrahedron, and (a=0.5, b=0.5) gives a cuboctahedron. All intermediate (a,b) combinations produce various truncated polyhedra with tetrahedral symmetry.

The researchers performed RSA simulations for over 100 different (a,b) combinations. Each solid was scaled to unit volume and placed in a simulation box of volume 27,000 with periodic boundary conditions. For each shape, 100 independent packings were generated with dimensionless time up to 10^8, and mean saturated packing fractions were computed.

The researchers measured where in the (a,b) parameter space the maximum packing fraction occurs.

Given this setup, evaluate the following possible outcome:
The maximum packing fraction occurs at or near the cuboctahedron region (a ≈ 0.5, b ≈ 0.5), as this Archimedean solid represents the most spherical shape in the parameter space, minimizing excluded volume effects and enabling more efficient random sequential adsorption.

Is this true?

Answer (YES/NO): NO